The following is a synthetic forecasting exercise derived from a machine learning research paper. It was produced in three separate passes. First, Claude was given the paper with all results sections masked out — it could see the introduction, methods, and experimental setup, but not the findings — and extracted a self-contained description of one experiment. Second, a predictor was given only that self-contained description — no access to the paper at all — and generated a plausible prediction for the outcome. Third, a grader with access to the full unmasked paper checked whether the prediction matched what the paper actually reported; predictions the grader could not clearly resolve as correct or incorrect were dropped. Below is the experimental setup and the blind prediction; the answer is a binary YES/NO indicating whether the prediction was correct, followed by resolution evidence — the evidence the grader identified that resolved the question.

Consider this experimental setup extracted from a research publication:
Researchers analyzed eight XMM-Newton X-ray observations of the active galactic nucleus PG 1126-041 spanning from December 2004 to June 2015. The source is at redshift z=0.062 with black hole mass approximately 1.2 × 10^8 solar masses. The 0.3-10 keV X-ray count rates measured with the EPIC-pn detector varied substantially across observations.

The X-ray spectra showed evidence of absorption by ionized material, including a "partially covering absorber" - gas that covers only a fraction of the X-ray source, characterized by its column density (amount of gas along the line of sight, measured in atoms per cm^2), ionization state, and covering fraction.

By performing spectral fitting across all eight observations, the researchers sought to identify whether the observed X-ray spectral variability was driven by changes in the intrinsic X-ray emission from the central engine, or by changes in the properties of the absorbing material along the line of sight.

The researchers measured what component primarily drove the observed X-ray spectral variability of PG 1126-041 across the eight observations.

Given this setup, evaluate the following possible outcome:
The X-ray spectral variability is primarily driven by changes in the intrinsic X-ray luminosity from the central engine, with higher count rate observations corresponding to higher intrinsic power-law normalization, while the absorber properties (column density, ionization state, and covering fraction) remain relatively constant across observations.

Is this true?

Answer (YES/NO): NO